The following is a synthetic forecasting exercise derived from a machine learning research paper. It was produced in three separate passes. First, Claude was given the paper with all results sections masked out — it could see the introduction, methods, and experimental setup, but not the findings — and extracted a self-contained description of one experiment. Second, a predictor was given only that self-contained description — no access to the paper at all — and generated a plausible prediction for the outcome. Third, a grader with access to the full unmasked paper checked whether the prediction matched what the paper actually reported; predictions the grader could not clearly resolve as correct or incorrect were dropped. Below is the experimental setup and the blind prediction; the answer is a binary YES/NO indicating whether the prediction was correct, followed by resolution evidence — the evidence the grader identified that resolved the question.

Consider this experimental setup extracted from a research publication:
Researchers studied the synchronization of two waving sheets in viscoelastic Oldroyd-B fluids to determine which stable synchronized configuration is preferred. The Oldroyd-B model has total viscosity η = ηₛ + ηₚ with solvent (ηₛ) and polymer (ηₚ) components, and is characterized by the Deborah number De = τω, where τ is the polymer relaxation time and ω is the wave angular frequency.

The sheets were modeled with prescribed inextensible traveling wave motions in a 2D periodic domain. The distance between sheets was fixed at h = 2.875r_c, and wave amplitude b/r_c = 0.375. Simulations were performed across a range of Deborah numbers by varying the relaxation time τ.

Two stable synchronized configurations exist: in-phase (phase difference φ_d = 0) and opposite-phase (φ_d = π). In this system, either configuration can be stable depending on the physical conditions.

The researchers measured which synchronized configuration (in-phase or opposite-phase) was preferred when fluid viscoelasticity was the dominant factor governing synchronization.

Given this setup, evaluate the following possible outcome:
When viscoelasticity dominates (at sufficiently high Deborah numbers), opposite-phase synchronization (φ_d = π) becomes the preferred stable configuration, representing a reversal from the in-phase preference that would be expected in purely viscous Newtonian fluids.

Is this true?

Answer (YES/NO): NO